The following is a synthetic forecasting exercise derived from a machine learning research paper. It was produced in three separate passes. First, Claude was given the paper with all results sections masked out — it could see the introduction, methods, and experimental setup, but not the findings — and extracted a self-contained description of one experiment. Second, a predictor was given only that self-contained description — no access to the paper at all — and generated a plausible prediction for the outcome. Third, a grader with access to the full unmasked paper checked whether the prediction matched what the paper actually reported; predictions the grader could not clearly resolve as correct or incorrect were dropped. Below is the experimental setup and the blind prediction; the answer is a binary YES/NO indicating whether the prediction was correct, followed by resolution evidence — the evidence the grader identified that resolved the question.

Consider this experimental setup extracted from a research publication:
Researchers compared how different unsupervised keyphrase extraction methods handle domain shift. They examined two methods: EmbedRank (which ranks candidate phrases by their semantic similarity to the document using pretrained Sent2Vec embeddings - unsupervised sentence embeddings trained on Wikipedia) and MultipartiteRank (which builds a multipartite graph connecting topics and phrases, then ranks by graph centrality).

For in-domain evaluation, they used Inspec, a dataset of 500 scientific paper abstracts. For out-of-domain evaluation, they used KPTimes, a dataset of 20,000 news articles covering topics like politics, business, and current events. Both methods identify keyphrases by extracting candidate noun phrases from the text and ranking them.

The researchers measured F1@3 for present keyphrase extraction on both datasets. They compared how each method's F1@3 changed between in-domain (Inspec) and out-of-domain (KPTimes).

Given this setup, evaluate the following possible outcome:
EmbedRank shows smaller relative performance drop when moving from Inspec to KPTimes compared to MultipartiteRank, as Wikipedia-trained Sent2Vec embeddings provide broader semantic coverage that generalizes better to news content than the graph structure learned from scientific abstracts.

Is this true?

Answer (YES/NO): NO